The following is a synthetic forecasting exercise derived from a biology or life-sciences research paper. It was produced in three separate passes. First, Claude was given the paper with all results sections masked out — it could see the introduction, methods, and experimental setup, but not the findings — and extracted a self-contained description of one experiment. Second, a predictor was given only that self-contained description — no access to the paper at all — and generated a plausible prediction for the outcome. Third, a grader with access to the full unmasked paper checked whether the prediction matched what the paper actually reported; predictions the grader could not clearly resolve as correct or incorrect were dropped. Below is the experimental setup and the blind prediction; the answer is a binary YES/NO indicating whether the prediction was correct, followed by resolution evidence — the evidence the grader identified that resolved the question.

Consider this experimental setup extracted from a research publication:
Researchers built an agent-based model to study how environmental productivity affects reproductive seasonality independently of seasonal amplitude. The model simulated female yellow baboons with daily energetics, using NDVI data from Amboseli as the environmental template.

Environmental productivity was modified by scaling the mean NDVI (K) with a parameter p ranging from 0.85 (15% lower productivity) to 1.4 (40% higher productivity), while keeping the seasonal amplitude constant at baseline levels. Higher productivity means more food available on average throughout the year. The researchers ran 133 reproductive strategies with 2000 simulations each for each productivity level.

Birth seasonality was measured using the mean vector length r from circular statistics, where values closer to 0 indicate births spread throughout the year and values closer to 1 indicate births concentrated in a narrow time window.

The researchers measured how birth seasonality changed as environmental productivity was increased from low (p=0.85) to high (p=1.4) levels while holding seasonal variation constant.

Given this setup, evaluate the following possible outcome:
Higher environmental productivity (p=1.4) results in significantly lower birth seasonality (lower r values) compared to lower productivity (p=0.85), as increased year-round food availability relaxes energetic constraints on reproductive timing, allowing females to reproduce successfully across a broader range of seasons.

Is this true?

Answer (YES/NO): YES